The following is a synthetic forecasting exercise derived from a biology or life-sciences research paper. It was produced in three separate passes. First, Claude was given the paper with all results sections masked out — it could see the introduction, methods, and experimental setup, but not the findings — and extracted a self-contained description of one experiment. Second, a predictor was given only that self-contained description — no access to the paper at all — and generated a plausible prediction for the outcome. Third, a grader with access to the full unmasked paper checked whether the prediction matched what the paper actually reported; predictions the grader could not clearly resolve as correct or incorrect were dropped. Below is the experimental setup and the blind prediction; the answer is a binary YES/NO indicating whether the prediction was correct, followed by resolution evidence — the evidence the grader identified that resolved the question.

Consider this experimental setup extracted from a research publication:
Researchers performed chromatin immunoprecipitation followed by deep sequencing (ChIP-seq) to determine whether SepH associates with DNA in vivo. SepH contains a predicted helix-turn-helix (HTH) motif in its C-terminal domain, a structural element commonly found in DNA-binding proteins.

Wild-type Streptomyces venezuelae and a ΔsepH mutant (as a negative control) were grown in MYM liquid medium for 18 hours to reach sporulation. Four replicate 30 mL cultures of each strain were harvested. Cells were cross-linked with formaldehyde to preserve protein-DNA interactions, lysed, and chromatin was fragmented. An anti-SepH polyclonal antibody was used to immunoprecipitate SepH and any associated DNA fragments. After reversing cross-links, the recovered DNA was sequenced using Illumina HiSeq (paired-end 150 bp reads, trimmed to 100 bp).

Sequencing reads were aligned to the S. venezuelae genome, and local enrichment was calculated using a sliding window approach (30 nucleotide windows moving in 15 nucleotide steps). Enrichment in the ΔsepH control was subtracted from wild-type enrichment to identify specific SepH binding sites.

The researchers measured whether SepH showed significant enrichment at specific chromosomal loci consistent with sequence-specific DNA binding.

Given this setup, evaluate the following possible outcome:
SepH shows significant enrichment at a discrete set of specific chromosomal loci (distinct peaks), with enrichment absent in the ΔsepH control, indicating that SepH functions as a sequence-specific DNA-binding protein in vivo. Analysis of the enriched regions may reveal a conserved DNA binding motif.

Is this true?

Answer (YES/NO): NO